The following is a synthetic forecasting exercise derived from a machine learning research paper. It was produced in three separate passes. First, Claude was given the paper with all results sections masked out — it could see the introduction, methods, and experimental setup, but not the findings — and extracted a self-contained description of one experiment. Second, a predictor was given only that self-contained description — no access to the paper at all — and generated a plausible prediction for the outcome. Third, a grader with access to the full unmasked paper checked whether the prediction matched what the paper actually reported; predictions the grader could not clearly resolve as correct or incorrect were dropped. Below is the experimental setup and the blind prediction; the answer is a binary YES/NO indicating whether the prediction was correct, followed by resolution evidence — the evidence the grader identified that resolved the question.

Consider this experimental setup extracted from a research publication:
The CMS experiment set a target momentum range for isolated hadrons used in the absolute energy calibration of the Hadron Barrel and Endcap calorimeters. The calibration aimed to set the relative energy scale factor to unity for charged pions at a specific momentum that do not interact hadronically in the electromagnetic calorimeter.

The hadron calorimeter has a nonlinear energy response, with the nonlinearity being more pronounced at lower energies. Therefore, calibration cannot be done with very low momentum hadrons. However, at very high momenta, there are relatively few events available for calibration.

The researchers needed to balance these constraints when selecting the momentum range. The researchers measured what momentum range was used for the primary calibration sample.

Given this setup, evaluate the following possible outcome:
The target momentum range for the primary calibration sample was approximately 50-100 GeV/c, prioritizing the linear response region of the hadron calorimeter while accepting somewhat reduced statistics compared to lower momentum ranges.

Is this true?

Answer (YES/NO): NO